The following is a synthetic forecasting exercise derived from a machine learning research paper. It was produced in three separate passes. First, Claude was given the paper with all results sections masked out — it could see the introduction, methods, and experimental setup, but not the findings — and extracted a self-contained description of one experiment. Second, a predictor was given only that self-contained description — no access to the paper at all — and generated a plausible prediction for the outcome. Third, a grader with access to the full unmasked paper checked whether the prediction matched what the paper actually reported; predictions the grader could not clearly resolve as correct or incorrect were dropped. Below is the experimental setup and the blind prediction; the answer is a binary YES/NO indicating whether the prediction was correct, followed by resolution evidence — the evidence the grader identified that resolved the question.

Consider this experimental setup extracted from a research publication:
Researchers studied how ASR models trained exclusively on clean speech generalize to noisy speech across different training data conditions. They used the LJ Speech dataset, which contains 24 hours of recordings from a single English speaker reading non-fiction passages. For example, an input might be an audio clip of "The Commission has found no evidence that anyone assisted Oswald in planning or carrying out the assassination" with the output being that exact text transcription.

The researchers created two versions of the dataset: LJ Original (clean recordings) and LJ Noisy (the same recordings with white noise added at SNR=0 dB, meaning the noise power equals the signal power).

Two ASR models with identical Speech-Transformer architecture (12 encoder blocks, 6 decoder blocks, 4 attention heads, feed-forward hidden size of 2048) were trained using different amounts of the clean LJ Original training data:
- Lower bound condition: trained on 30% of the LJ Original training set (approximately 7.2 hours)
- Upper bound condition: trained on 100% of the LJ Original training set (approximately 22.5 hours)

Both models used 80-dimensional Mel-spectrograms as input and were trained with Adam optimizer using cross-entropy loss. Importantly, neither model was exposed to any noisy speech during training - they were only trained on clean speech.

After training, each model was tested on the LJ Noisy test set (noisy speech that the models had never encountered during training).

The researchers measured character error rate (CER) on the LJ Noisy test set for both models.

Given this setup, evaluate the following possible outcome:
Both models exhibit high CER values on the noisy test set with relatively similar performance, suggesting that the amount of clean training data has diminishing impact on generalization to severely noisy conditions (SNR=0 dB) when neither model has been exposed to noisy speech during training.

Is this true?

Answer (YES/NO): NO